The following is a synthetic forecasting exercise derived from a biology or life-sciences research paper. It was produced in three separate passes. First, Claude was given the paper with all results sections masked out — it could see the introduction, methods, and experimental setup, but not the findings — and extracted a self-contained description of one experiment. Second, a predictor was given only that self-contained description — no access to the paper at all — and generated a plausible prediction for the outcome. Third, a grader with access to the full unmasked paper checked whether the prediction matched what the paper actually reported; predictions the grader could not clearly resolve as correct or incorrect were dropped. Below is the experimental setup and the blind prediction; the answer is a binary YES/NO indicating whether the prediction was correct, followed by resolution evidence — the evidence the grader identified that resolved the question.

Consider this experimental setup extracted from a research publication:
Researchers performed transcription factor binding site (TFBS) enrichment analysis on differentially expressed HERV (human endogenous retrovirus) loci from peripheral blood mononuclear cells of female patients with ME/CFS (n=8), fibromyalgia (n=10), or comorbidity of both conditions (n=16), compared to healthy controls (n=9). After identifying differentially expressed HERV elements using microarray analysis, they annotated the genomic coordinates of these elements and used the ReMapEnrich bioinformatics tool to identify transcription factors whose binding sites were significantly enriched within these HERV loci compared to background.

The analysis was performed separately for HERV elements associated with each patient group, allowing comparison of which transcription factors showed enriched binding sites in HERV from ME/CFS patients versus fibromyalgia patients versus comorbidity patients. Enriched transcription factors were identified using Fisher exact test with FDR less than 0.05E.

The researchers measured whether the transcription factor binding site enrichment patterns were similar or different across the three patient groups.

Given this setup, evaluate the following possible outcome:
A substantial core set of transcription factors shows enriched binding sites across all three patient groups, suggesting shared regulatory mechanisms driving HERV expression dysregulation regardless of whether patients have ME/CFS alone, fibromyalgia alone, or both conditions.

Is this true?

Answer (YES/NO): NO